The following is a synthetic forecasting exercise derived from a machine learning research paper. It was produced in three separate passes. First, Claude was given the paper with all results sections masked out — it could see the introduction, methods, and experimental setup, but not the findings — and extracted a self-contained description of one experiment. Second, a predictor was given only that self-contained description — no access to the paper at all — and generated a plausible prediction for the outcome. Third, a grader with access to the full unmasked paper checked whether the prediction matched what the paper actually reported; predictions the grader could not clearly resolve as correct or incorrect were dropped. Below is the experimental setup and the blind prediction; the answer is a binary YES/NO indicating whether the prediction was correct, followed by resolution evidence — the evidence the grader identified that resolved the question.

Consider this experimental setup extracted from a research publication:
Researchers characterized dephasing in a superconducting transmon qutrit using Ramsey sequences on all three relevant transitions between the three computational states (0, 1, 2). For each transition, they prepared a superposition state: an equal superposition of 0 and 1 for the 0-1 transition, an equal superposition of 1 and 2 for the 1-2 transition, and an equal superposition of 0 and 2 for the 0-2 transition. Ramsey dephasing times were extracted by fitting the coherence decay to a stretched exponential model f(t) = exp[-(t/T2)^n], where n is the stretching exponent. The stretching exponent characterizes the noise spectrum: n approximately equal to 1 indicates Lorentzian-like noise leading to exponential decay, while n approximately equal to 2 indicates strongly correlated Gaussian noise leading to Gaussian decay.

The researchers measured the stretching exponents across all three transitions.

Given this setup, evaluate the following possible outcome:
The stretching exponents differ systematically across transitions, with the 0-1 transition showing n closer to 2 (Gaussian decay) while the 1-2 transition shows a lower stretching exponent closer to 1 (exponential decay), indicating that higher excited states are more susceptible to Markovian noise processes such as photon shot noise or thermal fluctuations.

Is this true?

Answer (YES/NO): NO